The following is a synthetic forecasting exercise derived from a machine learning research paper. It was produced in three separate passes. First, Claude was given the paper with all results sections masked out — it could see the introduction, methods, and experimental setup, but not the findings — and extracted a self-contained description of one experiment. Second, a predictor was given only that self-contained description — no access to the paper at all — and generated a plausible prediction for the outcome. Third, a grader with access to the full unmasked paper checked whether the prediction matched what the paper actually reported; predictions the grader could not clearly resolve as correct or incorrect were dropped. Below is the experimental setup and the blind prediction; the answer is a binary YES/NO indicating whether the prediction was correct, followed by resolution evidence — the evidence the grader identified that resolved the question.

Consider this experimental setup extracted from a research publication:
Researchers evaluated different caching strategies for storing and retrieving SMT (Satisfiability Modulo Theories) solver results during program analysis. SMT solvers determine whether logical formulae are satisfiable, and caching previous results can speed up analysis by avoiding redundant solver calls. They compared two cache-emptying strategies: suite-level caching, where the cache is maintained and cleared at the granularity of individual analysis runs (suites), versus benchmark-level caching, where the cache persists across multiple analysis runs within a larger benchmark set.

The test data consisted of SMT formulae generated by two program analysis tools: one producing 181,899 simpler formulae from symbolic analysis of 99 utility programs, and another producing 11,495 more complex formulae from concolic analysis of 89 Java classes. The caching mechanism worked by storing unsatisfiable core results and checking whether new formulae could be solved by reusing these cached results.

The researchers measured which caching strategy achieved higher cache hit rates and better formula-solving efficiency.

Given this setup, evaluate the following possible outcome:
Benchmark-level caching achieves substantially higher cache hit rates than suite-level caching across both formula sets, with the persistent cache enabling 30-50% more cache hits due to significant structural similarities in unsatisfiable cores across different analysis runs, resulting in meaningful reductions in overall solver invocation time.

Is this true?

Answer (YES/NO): NO